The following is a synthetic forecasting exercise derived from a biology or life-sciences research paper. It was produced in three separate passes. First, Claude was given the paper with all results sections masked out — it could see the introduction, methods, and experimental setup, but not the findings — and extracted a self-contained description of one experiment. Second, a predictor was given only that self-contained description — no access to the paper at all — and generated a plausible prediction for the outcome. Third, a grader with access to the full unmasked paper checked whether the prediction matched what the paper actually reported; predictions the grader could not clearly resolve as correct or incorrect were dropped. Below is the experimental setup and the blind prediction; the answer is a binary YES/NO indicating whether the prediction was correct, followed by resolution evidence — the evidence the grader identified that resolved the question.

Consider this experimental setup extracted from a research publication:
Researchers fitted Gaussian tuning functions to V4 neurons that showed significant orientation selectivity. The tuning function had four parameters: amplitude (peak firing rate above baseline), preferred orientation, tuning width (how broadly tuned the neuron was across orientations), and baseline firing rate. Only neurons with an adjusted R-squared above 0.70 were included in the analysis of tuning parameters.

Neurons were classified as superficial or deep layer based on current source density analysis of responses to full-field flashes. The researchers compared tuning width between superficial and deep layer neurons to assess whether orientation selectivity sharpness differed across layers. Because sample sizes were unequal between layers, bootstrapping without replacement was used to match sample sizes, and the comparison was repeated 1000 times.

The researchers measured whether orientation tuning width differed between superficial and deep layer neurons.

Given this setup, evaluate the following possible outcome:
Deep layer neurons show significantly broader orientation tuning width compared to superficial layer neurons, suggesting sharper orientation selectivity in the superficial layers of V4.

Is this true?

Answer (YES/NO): NO